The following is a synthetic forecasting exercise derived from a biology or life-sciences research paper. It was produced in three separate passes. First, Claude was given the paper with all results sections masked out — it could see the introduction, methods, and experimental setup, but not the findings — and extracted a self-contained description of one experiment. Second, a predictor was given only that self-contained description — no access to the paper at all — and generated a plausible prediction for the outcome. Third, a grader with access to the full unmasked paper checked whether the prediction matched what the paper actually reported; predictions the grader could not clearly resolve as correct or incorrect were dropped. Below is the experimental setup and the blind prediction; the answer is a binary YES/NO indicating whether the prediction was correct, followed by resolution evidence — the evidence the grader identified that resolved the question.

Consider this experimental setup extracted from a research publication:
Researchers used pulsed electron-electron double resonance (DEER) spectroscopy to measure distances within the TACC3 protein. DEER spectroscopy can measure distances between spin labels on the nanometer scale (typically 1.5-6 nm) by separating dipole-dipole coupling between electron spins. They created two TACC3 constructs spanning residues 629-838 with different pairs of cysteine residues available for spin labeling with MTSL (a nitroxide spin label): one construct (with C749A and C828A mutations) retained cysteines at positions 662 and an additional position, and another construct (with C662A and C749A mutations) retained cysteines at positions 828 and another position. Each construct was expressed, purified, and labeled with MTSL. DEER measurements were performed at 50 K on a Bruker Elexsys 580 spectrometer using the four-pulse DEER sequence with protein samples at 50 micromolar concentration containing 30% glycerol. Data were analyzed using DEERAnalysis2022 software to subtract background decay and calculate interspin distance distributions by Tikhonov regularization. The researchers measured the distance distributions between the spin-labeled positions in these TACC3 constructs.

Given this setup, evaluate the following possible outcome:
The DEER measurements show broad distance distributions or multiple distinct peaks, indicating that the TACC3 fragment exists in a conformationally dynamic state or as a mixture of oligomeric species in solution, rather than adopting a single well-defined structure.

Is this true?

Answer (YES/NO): NO